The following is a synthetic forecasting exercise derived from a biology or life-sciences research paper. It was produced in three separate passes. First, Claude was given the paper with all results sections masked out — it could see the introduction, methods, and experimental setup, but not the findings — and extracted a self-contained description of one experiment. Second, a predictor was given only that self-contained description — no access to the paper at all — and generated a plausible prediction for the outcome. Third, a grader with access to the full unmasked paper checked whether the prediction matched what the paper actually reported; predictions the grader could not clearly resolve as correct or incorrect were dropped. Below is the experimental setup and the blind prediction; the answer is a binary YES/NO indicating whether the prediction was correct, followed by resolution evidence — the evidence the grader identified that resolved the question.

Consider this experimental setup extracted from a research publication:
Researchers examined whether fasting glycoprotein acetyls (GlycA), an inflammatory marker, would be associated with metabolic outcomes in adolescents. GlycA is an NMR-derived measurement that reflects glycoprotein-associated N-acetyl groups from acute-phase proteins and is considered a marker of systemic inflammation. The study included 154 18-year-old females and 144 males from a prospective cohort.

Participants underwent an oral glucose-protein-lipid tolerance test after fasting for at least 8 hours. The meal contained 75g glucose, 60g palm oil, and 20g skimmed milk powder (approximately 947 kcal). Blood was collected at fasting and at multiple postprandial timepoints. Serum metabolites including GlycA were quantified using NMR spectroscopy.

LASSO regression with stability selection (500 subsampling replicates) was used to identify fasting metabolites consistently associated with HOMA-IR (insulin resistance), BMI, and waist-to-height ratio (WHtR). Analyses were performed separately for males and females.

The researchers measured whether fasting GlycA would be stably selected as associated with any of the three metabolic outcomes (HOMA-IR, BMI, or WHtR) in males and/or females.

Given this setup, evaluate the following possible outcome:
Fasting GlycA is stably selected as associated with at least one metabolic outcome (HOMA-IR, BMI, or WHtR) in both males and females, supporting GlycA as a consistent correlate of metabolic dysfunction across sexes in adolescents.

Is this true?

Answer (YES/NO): YES